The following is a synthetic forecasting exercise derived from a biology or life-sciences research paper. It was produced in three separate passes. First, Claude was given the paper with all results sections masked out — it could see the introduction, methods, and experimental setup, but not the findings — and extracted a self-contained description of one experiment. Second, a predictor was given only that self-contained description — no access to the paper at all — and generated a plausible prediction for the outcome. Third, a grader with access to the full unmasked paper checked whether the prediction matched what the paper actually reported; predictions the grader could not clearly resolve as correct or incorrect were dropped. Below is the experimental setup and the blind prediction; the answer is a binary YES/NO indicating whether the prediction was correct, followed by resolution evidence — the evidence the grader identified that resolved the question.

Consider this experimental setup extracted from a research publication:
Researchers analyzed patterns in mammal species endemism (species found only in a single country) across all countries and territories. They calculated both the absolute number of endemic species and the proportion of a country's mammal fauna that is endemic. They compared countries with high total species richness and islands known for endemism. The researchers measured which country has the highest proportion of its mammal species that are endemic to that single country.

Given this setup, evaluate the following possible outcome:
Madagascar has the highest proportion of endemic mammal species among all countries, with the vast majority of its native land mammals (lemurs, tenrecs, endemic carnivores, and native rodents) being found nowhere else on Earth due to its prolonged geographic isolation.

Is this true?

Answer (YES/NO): YES